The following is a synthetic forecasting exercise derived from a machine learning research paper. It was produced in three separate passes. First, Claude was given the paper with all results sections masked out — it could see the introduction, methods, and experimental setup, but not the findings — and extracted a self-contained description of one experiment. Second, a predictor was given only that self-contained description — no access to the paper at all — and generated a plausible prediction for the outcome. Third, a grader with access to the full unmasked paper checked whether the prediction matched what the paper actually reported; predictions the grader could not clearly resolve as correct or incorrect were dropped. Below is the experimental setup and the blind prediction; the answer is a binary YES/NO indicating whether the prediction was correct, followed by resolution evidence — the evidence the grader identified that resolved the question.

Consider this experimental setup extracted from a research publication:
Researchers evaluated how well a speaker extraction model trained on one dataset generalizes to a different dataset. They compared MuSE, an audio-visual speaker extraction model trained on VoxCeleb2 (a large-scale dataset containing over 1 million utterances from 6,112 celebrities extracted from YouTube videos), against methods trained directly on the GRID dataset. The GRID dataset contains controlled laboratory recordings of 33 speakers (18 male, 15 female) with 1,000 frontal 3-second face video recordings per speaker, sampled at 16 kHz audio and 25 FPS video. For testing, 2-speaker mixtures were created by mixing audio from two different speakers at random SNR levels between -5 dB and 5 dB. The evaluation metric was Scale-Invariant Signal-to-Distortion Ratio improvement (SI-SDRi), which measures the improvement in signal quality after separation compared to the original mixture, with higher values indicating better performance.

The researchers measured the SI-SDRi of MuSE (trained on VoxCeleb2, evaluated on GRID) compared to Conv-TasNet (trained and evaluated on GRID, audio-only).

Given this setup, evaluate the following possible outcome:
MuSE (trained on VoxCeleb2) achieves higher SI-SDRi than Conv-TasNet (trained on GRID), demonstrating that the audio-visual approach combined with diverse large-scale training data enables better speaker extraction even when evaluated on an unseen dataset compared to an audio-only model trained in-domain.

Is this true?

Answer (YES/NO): NO